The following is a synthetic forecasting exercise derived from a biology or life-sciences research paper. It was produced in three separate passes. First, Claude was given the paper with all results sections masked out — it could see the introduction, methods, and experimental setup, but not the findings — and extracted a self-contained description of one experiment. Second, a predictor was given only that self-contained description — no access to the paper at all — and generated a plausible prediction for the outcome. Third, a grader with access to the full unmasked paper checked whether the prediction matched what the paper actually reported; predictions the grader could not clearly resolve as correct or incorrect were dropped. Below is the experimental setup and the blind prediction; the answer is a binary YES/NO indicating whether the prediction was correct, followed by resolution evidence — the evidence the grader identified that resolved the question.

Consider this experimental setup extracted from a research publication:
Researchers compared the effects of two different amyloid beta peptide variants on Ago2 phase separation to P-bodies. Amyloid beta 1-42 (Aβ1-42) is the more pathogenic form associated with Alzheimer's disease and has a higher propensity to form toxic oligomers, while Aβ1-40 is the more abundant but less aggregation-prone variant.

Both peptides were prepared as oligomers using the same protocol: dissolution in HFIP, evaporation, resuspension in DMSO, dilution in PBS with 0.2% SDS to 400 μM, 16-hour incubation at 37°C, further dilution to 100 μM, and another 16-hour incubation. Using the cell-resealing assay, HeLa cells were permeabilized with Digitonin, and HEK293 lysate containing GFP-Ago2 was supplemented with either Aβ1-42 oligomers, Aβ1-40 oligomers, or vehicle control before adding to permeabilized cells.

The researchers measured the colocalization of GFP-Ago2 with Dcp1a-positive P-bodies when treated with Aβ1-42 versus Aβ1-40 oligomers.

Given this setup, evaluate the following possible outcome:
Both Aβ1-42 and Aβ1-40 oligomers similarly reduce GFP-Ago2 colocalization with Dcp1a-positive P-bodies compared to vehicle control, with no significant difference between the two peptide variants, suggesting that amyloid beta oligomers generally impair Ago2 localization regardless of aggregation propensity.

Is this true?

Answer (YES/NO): NO